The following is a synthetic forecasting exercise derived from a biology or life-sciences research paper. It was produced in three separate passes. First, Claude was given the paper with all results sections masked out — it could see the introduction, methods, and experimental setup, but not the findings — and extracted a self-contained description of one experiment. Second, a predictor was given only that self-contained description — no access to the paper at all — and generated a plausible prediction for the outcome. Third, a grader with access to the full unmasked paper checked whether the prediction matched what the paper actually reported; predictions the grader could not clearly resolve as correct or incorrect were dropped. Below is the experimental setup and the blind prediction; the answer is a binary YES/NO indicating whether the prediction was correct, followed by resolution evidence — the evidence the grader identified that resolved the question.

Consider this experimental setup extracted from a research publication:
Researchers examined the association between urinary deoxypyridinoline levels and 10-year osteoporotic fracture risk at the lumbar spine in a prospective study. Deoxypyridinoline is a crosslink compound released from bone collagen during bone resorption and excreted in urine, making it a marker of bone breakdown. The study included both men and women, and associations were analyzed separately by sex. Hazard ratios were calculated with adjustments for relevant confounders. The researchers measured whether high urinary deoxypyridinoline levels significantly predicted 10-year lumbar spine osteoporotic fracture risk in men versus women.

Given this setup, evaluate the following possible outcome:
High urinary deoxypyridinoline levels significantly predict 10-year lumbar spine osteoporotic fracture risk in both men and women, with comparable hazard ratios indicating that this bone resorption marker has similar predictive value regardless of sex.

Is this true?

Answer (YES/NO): NO